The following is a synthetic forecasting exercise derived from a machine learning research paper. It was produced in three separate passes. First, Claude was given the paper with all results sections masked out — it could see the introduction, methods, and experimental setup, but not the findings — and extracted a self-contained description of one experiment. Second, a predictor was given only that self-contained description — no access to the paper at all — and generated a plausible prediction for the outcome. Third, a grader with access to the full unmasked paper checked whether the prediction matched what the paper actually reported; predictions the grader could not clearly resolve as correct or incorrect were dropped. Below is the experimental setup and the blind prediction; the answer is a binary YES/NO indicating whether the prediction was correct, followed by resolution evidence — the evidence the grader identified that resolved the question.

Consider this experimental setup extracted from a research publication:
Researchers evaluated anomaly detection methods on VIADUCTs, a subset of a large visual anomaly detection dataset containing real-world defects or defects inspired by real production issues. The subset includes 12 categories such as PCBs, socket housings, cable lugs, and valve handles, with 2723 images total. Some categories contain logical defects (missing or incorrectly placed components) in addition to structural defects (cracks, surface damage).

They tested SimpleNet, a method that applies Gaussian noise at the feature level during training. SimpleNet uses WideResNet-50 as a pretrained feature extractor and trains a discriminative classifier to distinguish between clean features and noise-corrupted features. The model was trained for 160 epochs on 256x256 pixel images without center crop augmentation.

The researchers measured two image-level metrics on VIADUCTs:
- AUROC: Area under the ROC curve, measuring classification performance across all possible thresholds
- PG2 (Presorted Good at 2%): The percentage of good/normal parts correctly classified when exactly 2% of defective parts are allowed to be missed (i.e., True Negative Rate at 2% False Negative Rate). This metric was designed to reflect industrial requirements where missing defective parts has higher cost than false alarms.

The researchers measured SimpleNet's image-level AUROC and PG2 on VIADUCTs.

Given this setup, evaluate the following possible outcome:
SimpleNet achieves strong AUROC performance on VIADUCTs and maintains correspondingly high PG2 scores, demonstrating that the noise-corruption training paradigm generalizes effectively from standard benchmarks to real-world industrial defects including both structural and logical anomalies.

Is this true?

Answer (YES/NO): NO